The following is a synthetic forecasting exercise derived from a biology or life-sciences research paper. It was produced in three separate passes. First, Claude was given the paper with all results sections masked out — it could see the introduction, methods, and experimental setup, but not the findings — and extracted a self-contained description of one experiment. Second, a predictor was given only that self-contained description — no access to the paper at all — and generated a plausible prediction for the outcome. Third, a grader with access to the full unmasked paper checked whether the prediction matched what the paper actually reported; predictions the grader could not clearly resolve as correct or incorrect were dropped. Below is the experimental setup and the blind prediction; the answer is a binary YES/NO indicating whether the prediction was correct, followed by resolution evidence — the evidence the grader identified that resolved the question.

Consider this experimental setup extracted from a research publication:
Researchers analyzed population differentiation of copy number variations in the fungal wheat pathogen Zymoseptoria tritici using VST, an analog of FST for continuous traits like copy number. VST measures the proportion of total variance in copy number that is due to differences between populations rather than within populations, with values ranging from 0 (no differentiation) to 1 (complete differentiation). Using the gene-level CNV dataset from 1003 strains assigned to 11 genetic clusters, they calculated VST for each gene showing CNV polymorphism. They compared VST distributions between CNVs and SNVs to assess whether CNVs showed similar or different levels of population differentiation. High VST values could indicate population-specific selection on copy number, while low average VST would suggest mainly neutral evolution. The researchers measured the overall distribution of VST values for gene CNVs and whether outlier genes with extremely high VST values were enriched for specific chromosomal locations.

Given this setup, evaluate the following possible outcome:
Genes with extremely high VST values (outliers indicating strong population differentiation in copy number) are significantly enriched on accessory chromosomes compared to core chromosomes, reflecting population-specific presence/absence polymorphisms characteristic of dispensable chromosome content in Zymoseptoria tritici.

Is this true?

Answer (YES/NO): NO